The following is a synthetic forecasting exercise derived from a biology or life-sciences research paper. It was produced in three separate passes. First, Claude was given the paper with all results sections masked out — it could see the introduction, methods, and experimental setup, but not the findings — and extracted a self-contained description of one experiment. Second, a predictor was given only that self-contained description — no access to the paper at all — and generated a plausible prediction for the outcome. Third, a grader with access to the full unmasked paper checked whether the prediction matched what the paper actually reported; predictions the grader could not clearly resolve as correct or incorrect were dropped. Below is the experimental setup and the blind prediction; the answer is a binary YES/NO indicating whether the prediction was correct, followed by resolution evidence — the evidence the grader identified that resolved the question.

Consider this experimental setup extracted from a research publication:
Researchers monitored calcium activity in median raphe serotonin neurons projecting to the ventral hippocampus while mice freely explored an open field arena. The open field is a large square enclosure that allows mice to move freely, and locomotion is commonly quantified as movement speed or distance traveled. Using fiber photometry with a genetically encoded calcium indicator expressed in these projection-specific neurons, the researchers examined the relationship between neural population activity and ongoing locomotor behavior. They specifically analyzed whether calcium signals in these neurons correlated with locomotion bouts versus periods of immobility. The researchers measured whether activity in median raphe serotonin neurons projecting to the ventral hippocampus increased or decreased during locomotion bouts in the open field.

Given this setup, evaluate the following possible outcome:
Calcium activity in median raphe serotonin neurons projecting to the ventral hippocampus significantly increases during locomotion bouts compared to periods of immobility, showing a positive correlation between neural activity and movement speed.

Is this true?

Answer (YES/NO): NO